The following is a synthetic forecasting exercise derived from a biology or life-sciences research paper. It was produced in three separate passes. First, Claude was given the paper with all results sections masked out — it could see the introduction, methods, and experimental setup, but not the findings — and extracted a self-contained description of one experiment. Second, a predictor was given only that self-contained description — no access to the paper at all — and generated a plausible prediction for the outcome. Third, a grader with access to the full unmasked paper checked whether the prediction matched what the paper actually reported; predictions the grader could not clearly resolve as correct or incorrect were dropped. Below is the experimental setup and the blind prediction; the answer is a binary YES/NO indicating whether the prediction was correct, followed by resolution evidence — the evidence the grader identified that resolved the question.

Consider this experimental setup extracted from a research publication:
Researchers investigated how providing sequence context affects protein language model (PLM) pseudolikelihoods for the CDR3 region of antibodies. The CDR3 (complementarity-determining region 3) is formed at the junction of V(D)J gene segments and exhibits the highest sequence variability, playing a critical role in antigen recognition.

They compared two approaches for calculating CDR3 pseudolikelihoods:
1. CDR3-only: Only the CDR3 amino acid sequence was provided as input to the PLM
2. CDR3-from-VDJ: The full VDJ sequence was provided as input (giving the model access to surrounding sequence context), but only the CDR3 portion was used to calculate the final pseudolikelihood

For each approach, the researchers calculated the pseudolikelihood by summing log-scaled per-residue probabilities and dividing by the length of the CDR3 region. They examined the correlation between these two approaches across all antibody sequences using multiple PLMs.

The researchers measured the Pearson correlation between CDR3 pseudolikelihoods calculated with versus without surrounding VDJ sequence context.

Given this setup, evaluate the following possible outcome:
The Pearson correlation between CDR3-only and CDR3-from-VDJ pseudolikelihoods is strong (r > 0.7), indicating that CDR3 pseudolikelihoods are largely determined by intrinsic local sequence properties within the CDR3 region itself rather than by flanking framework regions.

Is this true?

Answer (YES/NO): NO